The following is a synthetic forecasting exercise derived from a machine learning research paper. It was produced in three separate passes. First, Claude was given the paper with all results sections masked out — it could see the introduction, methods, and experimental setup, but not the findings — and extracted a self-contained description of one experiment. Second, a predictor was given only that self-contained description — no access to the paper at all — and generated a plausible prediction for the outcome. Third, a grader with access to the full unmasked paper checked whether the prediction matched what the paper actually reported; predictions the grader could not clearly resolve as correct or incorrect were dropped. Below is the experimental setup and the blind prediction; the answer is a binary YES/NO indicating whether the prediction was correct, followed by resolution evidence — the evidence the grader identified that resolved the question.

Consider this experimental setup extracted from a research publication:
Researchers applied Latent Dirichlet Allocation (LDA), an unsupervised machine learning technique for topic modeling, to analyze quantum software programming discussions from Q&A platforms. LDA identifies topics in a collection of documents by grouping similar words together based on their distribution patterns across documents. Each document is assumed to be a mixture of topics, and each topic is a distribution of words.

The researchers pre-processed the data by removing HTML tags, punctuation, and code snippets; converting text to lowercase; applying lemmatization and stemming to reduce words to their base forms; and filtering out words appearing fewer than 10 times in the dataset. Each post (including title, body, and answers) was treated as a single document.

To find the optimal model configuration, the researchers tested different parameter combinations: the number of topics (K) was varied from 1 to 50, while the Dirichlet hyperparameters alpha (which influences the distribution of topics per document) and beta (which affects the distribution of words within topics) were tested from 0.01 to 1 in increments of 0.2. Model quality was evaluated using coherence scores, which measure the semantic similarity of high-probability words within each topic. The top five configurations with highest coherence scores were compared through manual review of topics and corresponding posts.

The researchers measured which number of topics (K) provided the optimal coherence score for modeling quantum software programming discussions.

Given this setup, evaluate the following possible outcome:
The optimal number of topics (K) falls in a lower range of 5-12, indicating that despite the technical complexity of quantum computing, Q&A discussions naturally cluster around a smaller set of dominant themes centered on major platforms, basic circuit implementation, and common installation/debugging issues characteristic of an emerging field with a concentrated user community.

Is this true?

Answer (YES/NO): NO